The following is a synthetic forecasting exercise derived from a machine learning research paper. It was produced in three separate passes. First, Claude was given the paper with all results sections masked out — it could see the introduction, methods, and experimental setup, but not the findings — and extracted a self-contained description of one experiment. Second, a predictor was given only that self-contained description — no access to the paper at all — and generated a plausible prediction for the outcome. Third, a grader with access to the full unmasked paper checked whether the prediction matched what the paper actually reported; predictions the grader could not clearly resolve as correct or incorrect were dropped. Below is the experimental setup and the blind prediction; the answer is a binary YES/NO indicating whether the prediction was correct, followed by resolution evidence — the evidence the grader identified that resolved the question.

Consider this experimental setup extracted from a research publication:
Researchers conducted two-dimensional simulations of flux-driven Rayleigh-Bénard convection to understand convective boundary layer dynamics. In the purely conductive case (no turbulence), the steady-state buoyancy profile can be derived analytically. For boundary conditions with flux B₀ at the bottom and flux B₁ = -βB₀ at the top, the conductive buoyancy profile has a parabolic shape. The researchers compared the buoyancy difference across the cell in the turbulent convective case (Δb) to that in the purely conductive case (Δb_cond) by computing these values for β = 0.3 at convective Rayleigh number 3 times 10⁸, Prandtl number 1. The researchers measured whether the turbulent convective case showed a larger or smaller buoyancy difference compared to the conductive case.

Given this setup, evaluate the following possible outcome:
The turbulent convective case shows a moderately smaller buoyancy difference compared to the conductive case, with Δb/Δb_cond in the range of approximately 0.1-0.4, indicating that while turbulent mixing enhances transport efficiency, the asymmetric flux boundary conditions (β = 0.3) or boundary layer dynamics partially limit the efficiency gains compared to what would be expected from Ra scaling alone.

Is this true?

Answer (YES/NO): NO